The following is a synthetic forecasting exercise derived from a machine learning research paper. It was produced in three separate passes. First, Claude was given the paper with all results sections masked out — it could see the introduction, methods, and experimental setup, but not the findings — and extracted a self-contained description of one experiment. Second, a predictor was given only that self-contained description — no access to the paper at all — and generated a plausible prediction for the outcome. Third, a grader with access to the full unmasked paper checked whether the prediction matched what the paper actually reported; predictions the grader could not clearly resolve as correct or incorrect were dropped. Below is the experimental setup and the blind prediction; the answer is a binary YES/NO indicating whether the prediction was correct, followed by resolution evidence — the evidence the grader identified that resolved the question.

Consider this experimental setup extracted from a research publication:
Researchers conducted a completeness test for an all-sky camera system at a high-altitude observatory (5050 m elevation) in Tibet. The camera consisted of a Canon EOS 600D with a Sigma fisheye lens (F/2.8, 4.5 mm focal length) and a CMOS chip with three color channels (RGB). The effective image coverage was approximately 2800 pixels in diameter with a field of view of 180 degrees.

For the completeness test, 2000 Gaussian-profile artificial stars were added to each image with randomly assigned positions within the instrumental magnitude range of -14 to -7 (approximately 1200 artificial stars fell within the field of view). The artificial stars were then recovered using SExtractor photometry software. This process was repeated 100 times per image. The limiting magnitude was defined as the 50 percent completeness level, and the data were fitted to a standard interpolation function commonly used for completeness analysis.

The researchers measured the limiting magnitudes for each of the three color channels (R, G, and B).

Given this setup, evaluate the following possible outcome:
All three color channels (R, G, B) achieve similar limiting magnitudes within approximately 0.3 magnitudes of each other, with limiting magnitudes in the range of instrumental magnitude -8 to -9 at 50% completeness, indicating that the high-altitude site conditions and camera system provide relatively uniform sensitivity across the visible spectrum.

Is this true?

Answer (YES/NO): NO